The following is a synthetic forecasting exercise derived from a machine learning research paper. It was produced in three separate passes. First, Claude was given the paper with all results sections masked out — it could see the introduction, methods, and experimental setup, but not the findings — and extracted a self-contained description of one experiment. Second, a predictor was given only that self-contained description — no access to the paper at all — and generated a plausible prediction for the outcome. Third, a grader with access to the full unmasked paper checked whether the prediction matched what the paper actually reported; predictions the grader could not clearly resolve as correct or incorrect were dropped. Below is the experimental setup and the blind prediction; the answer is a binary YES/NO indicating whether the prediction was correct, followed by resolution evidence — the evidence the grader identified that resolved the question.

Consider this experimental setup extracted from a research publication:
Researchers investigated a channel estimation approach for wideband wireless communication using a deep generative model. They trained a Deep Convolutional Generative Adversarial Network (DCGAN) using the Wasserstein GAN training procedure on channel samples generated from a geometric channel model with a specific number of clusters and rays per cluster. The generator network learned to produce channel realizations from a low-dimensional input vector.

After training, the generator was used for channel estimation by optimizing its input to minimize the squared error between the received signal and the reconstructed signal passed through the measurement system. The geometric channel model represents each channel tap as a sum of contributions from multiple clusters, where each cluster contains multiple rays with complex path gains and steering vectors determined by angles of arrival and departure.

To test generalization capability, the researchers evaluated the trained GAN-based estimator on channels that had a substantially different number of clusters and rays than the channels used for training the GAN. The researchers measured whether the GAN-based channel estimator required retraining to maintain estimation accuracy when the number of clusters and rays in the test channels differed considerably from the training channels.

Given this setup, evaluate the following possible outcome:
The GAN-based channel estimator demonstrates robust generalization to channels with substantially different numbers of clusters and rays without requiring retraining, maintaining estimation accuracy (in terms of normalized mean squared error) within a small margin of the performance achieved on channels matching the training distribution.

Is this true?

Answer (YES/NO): YES